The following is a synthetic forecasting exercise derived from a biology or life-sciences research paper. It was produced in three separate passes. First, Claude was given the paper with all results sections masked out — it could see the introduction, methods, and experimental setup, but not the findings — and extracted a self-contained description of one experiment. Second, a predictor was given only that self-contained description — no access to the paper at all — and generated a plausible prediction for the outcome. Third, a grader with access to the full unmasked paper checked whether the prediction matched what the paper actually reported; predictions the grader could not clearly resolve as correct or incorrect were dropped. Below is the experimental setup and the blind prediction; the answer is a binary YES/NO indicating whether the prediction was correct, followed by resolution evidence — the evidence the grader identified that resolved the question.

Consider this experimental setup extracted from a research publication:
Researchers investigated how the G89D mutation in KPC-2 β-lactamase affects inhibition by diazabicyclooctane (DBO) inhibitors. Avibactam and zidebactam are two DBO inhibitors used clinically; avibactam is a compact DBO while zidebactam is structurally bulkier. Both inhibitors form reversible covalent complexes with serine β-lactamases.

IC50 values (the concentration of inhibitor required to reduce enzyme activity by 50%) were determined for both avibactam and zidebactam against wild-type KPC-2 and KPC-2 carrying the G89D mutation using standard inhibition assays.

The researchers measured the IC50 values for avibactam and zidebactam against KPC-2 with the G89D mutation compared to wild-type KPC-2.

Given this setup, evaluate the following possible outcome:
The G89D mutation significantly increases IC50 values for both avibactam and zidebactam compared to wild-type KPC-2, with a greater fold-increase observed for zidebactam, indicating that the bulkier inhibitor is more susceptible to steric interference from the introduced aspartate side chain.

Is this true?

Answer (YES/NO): NO